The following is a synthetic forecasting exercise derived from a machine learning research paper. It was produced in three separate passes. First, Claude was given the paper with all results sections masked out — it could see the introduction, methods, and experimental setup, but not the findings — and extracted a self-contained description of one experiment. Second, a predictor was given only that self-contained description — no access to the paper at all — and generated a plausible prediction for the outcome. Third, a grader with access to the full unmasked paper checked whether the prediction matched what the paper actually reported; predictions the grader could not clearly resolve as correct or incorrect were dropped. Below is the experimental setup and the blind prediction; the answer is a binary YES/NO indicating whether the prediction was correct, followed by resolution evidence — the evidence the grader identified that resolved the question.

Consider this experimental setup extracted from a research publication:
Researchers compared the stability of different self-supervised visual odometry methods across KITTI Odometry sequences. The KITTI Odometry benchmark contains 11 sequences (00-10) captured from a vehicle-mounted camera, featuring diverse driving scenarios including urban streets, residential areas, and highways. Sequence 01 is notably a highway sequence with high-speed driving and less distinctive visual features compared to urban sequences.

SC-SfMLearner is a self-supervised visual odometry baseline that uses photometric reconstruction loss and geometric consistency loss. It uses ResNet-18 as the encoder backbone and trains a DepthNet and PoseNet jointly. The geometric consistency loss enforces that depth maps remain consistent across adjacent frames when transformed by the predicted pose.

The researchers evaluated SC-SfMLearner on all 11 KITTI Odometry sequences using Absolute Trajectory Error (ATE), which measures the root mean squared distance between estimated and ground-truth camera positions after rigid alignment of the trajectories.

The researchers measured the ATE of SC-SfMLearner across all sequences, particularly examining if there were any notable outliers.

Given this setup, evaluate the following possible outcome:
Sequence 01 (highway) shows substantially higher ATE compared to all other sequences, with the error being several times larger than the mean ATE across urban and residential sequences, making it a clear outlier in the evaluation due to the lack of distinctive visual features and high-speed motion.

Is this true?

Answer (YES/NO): YES